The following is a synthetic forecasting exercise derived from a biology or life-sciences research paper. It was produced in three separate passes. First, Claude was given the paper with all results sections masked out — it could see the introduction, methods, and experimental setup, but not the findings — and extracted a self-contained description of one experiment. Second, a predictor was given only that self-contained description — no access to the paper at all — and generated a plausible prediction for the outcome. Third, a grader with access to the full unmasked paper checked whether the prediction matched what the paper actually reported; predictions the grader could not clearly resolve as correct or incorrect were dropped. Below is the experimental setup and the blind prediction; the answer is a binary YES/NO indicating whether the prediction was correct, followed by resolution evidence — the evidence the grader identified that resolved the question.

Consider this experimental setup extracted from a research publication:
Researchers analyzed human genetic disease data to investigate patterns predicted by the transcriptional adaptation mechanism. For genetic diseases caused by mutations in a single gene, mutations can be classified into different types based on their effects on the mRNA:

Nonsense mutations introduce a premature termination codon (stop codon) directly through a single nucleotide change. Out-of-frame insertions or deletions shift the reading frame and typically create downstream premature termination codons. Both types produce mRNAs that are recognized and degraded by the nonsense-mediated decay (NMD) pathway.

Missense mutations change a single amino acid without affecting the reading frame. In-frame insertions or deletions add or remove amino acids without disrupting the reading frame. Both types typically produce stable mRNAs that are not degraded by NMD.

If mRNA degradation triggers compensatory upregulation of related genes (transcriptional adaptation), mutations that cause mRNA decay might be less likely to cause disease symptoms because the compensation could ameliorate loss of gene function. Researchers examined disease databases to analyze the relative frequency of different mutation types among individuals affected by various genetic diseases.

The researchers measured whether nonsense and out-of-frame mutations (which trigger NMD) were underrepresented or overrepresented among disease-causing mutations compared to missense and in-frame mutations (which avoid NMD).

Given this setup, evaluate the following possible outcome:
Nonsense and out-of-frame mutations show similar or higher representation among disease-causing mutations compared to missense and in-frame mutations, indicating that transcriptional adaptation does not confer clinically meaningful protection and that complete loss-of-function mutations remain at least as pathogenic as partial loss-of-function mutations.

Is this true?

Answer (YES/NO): NO